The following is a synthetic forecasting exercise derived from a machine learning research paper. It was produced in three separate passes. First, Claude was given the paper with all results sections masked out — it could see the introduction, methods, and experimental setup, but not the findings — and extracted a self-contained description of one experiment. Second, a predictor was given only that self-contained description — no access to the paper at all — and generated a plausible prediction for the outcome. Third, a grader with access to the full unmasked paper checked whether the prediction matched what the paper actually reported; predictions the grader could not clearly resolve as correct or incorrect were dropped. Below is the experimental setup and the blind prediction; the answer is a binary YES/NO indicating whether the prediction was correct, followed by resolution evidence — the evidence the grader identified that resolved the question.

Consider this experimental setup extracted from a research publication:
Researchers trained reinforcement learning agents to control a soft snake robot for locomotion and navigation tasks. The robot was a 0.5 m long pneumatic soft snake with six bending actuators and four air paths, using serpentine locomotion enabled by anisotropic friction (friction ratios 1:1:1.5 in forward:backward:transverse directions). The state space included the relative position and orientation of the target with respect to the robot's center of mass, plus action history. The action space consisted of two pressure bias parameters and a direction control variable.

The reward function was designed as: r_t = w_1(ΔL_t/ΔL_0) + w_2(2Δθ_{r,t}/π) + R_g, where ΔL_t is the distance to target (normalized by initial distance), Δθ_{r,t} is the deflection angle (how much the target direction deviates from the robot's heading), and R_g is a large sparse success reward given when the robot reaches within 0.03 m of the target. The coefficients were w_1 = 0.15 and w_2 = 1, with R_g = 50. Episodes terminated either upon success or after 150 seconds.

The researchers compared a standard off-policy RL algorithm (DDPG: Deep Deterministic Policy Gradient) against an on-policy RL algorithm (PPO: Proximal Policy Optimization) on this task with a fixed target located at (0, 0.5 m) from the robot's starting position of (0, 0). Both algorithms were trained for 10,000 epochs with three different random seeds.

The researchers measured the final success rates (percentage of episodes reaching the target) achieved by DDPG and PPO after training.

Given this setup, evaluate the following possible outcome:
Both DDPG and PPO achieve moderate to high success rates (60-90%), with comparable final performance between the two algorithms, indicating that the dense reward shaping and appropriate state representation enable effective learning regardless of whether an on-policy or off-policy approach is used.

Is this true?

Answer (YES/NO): NO